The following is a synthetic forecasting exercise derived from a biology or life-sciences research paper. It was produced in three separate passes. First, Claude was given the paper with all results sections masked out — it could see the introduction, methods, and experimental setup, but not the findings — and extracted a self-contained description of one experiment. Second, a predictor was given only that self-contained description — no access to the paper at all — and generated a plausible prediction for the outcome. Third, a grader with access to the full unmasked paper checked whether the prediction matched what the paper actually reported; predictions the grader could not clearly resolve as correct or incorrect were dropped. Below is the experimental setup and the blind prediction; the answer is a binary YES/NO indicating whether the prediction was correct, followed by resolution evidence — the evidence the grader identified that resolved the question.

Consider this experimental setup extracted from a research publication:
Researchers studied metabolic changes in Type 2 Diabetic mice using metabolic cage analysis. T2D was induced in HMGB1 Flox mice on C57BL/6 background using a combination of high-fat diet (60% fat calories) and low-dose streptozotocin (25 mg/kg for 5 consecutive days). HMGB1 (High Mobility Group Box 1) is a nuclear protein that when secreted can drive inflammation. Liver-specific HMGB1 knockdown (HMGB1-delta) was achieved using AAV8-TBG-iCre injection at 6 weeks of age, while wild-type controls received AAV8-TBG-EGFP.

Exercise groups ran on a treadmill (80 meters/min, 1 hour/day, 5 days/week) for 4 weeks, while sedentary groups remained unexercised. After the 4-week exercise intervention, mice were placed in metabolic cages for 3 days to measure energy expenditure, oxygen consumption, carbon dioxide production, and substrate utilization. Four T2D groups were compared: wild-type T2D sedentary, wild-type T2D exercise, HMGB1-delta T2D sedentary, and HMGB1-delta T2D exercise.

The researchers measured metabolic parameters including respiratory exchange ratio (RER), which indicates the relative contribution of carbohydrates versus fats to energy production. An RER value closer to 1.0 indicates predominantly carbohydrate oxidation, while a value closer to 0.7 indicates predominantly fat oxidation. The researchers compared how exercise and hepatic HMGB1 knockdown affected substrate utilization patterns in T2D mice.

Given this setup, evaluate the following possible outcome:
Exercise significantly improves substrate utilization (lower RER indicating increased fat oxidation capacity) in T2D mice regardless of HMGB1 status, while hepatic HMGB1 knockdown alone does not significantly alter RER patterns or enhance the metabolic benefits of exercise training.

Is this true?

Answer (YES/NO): NO